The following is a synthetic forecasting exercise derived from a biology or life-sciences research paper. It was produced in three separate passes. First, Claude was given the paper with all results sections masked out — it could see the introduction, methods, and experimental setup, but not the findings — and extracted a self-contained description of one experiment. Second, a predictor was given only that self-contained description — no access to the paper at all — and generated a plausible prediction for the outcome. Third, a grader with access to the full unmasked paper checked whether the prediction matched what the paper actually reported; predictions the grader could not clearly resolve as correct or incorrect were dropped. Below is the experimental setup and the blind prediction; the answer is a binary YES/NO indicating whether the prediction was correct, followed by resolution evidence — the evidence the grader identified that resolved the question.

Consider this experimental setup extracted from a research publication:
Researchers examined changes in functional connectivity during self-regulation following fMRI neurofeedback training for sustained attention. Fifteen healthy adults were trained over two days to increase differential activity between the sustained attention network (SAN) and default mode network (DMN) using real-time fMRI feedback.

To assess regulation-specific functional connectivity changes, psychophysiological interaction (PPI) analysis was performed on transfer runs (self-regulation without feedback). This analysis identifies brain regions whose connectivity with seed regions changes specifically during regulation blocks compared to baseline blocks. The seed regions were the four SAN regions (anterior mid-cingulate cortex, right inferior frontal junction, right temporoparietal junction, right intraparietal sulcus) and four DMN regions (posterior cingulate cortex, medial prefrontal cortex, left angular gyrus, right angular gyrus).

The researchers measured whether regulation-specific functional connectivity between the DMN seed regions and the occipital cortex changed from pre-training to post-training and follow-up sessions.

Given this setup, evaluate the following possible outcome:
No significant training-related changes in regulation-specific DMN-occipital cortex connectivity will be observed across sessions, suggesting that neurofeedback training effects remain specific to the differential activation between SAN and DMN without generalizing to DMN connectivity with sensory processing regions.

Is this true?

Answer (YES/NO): NO